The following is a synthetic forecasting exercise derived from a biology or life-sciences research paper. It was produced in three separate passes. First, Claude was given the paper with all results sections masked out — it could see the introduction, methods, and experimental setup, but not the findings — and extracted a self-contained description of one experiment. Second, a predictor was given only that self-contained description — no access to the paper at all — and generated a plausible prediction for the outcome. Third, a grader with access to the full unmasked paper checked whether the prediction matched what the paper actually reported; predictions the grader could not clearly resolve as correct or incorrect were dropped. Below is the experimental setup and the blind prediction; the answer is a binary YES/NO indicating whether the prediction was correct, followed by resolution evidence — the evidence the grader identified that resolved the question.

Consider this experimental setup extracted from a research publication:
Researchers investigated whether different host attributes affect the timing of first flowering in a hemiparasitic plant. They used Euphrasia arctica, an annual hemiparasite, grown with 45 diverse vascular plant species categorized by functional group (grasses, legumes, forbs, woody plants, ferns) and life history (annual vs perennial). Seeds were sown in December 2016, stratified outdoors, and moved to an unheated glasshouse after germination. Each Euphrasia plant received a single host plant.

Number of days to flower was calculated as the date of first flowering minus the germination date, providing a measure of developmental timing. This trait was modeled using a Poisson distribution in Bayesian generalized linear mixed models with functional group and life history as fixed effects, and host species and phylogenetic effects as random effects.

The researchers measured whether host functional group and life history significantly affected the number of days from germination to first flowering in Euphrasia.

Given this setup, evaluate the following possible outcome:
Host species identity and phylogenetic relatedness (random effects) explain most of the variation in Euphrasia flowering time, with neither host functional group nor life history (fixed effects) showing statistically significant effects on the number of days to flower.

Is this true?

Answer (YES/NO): NO